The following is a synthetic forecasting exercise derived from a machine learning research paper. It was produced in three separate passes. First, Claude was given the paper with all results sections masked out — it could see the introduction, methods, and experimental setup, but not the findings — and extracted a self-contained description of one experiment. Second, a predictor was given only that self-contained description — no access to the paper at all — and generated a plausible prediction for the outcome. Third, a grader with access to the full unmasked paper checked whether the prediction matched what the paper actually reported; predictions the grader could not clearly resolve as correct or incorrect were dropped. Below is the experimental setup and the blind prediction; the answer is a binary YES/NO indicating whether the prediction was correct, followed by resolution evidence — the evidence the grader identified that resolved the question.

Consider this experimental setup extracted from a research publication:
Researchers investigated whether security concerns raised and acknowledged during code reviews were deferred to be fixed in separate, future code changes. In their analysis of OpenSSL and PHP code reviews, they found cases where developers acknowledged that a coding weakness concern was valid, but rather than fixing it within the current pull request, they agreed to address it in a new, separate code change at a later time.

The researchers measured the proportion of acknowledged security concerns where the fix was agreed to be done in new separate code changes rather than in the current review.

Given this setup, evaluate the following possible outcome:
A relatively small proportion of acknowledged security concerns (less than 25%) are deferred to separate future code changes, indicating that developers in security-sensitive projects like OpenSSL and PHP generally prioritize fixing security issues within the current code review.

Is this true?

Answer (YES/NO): NO